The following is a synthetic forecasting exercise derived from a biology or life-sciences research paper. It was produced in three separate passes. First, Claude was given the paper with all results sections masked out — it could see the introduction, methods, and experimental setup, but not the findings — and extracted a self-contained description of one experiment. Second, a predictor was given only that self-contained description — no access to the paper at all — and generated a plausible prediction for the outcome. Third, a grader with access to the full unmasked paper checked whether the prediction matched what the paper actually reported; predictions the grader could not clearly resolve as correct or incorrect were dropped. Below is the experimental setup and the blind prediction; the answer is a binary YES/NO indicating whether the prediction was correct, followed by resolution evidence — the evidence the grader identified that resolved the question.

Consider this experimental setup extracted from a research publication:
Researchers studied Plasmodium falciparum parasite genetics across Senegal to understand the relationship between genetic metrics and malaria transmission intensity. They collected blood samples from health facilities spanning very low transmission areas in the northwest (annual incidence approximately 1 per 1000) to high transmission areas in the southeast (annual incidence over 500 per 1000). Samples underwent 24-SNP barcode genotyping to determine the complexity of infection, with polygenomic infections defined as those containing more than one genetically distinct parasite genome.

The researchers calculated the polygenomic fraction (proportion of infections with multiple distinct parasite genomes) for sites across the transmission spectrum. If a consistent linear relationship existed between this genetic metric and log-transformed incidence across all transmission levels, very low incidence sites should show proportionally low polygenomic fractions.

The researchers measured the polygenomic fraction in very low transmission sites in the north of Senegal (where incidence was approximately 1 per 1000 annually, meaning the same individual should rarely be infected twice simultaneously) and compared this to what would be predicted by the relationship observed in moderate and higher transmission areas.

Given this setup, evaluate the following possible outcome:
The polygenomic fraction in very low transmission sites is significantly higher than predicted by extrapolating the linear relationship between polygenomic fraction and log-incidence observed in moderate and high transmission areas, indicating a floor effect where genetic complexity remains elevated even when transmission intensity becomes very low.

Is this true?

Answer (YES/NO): YES